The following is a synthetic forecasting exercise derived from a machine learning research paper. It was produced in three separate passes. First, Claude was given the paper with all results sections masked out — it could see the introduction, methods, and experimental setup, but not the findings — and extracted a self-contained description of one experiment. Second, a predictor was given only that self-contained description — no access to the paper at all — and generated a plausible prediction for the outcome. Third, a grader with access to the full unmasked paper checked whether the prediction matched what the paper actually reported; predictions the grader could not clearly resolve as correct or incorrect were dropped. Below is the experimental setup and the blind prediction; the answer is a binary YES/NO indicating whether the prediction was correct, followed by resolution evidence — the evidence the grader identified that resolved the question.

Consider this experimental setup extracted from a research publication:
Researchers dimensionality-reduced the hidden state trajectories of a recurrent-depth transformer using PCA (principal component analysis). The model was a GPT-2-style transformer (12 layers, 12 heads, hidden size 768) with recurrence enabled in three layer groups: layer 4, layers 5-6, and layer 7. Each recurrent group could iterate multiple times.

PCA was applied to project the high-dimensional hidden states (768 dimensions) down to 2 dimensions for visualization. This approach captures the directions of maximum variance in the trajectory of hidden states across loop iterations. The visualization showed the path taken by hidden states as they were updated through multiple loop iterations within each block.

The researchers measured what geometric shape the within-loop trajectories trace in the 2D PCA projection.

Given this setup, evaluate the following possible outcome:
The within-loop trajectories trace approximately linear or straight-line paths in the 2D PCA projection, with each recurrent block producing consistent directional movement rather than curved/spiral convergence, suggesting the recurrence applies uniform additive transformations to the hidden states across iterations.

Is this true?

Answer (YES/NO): NO